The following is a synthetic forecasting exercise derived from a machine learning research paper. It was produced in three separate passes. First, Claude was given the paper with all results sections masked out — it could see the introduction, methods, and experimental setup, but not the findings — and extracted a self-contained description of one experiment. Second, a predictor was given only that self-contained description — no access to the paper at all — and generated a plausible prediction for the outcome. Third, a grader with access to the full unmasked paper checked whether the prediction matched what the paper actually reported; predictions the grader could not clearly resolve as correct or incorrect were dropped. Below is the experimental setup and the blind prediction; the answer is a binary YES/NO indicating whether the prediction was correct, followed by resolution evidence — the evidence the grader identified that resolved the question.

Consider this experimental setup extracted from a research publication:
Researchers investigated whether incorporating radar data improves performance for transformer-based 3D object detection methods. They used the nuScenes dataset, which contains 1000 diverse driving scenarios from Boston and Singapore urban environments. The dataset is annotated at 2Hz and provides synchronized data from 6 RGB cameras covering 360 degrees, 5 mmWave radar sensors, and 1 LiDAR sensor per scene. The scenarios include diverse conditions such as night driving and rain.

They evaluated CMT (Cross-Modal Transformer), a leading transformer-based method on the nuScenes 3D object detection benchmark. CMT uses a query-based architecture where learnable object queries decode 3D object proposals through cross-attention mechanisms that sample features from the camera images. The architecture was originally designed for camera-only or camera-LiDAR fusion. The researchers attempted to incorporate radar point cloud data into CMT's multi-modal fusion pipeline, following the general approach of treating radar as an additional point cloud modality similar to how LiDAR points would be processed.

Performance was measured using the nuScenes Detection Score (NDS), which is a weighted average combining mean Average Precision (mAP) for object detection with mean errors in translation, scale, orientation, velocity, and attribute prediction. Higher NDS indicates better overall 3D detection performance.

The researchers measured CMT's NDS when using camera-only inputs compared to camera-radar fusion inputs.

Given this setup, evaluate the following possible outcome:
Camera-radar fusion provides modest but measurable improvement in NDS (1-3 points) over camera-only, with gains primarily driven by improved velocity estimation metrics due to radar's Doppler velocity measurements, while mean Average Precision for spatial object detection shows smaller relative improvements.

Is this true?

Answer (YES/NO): NO